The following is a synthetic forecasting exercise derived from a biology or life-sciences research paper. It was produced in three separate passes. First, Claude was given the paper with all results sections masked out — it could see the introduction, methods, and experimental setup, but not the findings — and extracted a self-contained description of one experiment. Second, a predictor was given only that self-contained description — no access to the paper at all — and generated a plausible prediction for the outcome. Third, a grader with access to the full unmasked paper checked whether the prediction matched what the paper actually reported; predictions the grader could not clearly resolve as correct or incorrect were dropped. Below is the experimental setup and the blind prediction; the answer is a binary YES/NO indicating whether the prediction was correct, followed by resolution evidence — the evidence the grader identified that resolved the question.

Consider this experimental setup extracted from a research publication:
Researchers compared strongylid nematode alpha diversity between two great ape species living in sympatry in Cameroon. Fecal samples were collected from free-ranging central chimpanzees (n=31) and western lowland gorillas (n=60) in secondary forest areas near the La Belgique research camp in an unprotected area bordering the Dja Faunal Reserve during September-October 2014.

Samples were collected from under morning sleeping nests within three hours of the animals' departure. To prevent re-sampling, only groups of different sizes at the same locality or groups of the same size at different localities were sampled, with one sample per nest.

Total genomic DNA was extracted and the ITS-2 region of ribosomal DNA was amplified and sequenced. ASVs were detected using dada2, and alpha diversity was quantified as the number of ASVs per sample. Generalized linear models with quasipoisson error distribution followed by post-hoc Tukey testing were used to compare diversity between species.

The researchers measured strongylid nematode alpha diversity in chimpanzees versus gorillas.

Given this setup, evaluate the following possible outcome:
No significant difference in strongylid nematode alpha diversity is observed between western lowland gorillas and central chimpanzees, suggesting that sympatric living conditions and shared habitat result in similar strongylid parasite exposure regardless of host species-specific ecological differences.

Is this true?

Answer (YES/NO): YES